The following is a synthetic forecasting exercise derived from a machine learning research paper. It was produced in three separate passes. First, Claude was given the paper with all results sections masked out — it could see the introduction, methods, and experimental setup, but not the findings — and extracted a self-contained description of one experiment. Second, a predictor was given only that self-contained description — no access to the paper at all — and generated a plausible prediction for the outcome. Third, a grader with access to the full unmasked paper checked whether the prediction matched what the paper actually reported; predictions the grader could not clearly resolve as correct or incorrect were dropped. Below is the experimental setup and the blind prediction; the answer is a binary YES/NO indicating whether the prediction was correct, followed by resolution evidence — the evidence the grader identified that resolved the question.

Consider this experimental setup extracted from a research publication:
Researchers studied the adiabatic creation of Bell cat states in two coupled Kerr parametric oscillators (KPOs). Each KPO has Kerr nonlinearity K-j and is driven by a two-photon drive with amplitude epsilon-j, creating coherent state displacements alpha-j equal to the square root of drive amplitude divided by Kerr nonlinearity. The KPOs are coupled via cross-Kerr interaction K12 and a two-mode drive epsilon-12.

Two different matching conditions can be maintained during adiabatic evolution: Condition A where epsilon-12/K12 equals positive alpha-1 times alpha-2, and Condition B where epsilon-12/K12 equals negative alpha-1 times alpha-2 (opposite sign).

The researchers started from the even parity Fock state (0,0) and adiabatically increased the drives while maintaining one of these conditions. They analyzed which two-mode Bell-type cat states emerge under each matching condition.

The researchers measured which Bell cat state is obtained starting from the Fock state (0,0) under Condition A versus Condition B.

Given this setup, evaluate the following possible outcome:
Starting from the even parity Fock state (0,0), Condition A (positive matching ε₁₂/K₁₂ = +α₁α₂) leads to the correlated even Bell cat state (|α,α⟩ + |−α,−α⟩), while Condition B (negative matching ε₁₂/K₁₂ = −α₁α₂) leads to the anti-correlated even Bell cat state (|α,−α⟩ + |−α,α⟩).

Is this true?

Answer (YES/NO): YES